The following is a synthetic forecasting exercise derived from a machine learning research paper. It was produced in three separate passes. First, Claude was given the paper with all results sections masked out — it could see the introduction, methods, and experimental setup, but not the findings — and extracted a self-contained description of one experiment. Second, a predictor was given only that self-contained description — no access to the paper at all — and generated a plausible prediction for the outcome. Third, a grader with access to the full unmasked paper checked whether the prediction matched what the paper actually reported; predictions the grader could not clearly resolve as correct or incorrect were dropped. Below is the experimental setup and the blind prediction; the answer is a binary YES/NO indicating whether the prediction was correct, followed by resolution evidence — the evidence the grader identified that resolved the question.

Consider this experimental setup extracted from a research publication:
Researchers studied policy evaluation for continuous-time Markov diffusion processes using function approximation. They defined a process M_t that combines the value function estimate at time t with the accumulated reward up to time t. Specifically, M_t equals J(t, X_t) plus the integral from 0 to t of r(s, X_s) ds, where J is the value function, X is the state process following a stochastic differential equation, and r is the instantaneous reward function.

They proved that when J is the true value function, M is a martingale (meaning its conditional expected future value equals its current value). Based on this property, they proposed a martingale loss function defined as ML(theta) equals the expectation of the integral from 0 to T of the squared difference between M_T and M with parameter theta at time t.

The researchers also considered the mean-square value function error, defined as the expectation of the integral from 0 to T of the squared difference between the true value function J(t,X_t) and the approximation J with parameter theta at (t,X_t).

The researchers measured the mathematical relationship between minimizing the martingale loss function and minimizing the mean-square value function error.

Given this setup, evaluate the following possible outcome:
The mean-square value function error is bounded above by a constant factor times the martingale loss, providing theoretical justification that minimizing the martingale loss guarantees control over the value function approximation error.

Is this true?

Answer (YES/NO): NO